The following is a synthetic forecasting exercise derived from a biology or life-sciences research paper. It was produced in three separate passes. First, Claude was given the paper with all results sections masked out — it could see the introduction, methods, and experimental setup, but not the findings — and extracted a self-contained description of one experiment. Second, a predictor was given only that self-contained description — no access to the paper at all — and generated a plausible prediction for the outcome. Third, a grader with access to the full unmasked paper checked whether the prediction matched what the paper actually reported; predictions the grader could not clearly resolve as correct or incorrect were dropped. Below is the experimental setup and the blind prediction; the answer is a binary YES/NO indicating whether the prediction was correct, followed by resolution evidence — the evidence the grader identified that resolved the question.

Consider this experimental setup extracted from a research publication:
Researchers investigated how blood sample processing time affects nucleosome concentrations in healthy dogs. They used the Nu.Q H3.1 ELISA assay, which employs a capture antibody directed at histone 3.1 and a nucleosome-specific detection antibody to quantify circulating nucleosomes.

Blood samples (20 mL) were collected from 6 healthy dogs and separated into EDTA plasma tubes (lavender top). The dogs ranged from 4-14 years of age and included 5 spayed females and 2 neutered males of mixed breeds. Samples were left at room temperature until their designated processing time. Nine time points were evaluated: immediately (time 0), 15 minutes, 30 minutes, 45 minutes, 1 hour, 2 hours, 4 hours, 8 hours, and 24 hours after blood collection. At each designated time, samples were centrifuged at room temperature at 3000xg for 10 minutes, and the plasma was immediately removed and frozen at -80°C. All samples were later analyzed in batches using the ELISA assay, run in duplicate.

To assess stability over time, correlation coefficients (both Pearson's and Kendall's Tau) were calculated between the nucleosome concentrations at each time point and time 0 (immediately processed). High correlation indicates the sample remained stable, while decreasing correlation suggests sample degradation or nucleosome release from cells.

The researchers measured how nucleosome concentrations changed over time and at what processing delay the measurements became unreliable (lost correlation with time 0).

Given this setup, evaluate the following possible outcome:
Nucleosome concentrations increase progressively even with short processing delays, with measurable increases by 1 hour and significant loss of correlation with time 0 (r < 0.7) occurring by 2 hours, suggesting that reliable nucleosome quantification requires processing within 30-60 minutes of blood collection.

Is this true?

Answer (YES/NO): NO